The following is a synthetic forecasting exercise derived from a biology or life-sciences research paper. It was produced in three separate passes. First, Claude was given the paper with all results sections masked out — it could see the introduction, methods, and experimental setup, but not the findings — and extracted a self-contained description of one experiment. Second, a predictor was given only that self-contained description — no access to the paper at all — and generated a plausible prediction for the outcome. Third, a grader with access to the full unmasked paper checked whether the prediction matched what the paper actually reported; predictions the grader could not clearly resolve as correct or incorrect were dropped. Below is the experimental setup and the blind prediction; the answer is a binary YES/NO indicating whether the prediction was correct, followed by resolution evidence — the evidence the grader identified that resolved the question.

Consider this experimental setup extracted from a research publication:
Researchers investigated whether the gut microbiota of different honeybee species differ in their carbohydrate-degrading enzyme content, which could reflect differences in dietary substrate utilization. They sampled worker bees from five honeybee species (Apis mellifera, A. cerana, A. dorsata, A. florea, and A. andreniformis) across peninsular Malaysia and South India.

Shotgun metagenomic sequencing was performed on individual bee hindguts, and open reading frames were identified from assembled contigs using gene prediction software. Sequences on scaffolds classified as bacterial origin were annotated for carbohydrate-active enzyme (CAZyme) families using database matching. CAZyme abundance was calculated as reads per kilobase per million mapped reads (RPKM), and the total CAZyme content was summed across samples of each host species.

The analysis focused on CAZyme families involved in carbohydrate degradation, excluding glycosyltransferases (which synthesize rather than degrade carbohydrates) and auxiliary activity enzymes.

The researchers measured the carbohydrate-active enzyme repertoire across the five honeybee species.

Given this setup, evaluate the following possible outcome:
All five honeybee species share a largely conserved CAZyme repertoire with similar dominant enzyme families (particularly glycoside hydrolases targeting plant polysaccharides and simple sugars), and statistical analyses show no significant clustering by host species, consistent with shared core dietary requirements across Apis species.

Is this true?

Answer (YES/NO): NO